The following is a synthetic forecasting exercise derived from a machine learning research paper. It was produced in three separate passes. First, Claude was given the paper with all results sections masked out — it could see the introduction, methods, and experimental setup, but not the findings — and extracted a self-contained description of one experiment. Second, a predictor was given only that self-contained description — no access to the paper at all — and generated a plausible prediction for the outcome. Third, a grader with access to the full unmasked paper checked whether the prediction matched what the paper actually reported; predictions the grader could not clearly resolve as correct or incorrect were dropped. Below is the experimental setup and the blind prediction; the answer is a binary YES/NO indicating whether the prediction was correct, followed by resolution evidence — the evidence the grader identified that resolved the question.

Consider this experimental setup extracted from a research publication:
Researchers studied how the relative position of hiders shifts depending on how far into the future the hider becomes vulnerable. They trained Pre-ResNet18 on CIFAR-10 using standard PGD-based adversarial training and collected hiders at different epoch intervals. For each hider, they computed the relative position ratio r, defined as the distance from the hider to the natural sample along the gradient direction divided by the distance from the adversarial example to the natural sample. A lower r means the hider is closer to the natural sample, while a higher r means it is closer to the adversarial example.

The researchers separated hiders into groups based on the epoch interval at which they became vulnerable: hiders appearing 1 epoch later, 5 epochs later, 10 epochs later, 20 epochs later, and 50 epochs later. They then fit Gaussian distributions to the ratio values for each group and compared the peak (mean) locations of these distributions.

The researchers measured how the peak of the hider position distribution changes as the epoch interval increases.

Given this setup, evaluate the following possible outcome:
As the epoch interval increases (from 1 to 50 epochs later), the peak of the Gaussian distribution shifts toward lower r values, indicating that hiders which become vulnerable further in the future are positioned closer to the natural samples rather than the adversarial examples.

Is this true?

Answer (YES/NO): NO